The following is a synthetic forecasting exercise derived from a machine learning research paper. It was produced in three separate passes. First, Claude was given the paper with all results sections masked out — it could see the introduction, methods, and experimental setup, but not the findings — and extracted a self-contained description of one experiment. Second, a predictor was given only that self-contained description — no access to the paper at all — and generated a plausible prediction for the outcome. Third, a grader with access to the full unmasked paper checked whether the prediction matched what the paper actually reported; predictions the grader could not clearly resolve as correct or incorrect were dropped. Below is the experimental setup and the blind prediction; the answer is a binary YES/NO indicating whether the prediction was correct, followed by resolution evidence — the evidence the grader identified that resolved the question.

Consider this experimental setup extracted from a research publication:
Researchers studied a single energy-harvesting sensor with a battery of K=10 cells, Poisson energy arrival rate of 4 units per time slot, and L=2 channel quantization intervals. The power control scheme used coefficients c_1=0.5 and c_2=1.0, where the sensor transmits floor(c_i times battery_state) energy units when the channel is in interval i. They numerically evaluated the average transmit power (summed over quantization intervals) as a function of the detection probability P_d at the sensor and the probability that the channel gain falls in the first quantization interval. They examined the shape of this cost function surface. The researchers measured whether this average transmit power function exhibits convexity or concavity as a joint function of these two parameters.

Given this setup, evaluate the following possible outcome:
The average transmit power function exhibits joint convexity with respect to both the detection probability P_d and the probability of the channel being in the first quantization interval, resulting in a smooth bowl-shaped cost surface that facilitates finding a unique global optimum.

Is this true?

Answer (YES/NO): NO